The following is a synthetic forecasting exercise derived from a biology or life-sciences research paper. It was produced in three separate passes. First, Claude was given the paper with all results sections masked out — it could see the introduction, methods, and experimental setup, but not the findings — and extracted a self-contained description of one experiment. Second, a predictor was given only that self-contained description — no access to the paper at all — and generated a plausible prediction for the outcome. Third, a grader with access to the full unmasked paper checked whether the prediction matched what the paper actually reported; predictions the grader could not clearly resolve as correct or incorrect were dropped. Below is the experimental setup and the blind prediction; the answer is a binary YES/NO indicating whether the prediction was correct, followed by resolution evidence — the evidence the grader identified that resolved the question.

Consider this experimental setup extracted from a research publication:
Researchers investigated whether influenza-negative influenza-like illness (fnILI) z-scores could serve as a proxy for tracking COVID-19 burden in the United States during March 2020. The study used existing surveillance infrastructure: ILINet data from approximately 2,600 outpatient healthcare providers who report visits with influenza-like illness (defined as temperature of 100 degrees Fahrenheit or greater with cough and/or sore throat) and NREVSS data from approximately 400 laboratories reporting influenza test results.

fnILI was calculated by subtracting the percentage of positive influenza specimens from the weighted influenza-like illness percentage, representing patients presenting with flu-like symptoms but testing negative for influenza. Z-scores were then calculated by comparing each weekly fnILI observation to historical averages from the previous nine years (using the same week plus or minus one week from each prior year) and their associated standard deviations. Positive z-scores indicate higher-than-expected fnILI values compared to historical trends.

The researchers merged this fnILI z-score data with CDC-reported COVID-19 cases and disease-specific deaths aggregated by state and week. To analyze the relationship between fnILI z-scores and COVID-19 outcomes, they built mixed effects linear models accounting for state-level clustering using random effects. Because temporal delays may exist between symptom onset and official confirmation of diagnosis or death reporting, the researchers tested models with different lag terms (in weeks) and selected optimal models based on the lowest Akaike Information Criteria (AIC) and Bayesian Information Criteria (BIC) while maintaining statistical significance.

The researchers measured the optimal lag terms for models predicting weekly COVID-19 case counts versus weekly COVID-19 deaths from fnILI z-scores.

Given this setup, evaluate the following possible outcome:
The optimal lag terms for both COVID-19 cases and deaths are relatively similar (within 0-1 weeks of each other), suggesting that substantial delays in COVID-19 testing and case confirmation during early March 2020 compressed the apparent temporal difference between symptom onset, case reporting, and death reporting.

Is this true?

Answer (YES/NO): YES